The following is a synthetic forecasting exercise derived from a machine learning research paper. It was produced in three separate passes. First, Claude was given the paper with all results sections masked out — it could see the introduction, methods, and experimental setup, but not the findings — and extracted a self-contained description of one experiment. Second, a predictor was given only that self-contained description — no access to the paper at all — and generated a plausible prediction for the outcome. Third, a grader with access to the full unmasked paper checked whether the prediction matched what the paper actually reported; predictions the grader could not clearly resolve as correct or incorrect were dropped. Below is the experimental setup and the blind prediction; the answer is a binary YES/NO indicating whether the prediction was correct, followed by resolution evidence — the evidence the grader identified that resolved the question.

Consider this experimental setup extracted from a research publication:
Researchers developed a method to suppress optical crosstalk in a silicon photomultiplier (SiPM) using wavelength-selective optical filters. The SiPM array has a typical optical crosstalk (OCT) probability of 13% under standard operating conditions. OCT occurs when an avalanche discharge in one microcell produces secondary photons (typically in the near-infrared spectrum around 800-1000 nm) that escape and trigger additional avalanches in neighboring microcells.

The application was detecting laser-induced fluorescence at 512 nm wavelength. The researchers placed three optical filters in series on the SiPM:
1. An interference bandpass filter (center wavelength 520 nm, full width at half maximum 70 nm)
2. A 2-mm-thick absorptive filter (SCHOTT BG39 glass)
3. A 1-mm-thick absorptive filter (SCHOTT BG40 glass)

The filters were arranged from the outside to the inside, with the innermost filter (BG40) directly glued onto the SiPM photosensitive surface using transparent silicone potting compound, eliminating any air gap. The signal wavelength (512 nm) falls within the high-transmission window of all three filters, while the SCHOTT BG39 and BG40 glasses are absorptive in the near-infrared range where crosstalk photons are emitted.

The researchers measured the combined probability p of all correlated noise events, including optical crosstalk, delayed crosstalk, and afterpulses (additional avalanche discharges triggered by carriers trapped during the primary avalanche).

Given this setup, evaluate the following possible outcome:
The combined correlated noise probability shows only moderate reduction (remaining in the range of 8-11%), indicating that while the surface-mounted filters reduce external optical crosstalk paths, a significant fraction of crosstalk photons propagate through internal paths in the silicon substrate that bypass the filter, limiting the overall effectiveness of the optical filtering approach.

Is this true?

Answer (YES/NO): YES